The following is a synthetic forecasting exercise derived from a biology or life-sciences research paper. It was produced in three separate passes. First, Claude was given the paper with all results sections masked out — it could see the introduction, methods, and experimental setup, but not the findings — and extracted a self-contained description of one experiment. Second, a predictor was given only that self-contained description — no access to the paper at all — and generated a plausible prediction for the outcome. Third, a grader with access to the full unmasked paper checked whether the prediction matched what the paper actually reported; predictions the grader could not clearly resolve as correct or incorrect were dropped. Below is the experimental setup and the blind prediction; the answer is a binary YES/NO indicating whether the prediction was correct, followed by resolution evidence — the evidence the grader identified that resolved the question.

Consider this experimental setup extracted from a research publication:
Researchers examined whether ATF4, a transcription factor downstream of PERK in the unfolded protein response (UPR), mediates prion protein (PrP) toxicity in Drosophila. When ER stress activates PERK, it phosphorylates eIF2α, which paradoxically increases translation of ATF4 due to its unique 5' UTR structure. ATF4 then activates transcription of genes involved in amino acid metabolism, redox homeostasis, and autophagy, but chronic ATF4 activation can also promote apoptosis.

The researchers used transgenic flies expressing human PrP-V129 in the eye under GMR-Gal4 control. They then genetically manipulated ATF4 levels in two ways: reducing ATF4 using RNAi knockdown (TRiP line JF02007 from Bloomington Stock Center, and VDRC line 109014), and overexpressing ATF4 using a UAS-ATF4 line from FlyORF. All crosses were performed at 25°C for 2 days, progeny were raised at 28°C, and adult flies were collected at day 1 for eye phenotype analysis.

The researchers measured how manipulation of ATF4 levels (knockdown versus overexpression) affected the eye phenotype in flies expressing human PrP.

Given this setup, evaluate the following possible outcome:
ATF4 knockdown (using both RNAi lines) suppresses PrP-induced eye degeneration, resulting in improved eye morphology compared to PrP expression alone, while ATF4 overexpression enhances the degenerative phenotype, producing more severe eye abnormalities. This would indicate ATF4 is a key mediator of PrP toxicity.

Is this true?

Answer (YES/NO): NO